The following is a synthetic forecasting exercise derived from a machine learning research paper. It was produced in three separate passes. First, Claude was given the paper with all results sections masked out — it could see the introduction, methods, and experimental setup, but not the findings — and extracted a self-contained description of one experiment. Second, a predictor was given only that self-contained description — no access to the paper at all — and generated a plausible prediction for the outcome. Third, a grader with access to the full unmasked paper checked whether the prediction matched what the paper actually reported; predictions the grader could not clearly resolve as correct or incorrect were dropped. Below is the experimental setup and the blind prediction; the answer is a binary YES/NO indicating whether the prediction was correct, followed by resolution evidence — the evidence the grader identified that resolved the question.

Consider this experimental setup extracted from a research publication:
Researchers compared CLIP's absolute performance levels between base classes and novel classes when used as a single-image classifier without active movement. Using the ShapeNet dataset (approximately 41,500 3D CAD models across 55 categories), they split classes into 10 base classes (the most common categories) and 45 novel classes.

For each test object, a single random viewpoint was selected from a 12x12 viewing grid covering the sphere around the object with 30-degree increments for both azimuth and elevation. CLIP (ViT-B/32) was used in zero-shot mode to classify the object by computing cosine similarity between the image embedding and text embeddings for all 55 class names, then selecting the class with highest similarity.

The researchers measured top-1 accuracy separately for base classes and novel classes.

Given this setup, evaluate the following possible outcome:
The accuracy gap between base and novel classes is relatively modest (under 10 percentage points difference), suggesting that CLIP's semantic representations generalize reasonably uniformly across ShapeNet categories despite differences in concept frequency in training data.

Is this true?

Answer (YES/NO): NO